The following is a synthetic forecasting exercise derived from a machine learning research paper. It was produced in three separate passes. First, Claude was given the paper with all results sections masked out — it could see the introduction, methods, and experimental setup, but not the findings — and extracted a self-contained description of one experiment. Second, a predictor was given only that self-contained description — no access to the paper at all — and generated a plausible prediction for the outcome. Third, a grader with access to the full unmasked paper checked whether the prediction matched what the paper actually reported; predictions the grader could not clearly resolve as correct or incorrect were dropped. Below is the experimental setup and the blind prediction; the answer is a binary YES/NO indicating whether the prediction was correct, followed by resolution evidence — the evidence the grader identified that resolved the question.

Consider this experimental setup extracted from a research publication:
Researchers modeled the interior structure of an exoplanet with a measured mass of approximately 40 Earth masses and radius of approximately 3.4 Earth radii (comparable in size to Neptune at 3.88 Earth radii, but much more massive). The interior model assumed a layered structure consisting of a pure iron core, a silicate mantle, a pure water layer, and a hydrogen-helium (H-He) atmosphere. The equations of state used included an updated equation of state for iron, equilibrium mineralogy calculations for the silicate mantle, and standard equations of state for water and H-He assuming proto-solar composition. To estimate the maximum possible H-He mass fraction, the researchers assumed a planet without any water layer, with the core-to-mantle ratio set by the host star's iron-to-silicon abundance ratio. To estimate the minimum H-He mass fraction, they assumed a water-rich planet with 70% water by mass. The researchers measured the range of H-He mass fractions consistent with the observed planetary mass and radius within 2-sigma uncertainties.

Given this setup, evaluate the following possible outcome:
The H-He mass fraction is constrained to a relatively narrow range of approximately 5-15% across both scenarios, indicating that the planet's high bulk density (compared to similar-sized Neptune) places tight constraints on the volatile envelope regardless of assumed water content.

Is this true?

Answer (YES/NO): NO